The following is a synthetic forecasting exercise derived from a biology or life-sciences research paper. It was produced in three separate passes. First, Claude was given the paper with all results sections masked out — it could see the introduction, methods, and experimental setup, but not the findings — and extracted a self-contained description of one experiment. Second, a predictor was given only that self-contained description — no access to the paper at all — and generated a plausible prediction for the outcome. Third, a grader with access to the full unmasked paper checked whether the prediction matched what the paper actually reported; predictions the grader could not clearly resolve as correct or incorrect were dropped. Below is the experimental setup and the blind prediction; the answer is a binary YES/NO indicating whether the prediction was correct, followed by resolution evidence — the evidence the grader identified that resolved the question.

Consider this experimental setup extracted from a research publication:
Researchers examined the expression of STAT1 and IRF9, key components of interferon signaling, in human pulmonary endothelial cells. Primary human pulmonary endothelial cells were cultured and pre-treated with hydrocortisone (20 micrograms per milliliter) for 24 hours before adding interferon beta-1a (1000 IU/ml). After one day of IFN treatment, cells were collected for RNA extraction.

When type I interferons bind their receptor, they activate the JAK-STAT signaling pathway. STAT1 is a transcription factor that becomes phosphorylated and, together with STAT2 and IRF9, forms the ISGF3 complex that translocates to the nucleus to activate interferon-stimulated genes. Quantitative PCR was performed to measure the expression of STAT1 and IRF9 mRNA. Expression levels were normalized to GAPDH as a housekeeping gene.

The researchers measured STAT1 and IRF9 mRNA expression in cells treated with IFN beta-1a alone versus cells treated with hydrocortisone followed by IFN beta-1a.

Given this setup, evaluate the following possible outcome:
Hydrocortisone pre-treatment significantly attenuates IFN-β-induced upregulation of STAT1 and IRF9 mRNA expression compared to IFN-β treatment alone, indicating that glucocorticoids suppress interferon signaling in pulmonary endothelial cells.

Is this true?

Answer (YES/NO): YES